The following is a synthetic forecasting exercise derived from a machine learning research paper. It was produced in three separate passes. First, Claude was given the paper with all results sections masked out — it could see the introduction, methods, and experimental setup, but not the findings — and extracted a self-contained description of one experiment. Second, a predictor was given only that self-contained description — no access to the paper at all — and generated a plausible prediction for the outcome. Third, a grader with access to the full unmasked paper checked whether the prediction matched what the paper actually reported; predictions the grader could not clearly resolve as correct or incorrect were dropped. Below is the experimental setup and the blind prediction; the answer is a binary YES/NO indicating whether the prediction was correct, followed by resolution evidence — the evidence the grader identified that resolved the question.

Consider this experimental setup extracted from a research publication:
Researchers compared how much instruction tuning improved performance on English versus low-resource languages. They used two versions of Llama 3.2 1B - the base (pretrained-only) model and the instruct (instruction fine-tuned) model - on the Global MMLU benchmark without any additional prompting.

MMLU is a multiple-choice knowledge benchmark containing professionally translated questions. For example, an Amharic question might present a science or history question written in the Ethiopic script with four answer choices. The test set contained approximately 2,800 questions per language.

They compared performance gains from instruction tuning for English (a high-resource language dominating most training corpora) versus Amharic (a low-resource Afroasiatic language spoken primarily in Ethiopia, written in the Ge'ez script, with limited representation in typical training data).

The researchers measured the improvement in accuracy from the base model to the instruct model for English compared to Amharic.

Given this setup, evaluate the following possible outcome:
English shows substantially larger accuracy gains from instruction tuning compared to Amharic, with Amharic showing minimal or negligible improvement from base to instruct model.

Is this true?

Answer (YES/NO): YES